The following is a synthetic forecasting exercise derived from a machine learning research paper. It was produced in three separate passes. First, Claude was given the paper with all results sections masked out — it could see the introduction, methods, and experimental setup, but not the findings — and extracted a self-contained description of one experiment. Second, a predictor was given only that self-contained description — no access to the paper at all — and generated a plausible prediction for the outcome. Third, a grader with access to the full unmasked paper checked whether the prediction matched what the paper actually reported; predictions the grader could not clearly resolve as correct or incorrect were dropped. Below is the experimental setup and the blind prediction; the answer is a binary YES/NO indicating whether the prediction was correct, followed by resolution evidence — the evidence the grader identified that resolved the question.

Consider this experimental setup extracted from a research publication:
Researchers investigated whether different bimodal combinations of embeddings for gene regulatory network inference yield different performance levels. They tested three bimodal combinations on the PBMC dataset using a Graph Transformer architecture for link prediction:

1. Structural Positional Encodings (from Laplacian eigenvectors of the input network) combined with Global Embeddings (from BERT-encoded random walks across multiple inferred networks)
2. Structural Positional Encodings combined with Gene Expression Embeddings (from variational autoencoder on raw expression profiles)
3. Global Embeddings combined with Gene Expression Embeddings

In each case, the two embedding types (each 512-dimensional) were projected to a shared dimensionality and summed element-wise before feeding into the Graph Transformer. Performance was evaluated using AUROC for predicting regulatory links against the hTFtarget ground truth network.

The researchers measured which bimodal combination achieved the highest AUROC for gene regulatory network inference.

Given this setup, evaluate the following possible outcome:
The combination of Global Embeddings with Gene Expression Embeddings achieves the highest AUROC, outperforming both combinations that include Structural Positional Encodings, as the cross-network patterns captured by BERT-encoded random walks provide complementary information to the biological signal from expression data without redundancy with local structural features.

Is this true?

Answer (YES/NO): NO